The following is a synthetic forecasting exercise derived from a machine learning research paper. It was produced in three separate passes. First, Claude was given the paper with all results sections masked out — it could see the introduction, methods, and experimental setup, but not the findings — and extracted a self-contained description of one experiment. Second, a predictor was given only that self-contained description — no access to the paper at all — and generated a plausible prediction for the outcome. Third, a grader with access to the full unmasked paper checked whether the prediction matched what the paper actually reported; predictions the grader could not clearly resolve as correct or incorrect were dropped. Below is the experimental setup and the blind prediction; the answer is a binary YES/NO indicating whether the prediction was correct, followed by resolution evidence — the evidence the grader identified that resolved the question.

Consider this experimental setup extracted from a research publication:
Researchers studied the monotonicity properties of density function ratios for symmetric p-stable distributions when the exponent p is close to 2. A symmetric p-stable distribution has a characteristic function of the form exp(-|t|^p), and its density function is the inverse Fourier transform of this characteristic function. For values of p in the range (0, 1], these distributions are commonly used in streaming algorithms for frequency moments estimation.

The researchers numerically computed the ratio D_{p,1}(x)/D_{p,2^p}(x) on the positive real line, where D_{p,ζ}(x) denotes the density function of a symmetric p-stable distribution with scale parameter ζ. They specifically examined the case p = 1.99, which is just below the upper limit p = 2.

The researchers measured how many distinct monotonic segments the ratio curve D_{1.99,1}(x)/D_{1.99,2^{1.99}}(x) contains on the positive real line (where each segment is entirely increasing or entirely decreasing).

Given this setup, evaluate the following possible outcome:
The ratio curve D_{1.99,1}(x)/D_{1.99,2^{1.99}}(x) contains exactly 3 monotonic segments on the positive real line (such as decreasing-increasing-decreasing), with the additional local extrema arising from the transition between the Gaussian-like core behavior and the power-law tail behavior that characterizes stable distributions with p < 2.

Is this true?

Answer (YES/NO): YES